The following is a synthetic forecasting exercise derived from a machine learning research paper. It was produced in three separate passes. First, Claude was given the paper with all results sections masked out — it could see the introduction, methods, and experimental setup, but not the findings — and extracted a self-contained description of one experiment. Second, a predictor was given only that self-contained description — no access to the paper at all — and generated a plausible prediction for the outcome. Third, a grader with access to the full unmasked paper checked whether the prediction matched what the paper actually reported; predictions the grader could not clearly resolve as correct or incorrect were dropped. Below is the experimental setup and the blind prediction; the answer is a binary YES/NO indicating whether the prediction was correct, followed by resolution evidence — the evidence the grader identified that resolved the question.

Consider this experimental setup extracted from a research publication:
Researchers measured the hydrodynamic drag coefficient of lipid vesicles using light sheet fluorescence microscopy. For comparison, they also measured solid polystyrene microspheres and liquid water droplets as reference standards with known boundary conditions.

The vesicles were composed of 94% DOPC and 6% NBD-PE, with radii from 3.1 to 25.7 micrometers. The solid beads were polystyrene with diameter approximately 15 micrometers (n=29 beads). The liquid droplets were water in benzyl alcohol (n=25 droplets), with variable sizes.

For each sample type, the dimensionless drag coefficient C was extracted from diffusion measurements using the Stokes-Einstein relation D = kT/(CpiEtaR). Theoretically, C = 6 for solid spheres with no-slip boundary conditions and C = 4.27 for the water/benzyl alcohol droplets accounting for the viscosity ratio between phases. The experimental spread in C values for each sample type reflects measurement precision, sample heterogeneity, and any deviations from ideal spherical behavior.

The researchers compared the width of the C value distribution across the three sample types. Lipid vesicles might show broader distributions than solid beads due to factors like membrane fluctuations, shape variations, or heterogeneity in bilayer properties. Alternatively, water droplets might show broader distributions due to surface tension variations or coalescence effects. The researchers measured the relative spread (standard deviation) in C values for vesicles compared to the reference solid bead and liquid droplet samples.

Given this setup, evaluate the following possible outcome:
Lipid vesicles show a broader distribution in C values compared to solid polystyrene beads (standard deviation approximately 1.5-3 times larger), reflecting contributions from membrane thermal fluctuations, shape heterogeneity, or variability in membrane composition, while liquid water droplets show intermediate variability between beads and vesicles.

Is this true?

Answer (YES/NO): NO